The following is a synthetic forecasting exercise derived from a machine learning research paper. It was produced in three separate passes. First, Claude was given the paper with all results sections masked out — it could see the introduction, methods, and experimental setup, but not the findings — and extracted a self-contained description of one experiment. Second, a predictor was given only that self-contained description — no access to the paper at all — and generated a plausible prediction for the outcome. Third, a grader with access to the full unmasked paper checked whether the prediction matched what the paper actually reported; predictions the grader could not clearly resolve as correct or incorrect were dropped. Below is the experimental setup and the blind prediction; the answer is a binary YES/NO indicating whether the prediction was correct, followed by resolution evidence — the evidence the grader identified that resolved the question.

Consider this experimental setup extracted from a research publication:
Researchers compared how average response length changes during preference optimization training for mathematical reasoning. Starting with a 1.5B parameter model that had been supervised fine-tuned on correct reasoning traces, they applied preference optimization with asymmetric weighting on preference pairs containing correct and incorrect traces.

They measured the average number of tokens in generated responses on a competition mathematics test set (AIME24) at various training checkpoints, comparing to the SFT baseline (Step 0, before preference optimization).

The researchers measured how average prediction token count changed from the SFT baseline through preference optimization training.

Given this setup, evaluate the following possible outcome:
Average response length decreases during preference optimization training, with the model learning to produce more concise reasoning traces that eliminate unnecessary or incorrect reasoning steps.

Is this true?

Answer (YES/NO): NO